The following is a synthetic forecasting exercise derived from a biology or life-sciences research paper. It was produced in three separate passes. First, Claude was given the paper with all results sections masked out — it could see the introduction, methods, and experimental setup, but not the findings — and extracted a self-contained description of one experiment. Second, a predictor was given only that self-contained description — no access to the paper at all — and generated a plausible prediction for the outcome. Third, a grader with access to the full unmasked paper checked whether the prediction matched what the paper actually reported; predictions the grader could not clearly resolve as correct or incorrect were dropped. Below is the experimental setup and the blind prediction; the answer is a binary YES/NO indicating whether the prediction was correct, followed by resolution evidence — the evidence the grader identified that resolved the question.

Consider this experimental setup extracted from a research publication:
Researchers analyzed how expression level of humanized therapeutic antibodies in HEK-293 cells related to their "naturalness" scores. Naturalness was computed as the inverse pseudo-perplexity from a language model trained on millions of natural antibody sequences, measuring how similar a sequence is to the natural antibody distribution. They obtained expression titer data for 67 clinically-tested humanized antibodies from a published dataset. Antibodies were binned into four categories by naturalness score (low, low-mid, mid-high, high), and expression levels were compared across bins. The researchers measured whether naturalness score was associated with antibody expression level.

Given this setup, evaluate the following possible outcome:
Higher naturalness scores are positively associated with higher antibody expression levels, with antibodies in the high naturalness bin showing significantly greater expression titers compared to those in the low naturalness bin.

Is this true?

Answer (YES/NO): YES